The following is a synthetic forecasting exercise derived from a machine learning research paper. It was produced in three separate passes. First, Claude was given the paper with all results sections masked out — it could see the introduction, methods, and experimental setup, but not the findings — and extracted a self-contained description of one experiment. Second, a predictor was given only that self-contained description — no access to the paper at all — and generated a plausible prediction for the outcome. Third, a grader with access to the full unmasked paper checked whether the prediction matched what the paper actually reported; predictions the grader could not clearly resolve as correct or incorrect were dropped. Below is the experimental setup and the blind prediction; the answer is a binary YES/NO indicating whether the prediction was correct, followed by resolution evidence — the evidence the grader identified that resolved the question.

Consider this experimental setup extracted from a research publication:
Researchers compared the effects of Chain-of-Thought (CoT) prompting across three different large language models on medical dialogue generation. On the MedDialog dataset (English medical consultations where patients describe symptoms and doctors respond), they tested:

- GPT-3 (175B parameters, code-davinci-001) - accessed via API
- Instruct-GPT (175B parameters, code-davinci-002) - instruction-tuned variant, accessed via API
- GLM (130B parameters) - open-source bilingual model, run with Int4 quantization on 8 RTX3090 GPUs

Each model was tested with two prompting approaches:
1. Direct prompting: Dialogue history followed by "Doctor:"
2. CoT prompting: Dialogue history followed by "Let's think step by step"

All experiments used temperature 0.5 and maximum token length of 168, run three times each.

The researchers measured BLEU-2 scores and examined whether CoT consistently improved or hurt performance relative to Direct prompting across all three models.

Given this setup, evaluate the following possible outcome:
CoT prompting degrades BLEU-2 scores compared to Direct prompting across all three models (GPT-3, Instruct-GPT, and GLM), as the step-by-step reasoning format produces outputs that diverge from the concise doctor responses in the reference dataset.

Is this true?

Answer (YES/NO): NO